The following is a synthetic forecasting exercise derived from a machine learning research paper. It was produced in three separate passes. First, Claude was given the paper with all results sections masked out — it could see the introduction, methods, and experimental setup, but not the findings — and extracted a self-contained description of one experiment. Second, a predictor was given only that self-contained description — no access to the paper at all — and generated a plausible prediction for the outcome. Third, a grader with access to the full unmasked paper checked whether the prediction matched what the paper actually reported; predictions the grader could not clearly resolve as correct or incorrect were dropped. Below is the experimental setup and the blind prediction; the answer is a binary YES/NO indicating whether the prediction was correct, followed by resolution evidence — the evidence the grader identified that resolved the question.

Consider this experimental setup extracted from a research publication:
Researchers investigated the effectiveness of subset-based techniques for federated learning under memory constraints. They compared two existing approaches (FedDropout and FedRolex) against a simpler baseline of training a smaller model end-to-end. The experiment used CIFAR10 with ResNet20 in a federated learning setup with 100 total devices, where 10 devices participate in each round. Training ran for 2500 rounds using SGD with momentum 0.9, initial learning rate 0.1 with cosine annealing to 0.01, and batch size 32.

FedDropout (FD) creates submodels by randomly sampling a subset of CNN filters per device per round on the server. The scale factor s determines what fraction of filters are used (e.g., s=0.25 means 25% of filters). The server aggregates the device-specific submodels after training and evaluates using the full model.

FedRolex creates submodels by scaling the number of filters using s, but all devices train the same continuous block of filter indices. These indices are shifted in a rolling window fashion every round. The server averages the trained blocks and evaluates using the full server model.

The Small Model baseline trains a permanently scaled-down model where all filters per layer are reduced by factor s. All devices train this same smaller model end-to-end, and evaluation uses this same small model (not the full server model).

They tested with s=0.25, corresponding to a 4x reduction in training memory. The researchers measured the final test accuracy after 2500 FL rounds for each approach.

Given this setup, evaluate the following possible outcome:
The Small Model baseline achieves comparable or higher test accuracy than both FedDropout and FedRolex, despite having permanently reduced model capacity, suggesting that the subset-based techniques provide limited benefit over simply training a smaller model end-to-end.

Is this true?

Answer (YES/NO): YES